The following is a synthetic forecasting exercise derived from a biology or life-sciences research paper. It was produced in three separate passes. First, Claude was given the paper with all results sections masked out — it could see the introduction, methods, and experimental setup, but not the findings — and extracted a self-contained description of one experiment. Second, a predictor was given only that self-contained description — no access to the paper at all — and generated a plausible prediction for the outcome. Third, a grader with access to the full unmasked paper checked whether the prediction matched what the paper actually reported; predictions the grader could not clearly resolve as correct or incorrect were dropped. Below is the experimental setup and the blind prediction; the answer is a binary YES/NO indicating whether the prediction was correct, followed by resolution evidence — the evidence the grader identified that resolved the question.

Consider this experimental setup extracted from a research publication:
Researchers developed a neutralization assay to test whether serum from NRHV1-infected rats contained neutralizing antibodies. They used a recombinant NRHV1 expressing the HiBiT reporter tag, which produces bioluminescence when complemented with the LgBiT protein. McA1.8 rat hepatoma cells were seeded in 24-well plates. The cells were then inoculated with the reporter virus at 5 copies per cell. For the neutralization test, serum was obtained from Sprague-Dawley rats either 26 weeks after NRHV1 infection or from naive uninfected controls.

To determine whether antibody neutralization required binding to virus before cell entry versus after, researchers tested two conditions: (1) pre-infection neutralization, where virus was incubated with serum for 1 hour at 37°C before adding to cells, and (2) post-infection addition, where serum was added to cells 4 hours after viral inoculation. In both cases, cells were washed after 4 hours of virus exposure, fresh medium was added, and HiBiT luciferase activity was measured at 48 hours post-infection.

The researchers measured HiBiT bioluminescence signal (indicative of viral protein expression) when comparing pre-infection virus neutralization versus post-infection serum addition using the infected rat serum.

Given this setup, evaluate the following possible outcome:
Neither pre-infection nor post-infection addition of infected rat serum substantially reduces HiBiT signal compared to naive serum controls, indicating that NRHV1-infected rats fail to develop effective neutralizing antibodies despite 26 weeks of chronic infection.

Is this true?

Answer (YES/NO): NO